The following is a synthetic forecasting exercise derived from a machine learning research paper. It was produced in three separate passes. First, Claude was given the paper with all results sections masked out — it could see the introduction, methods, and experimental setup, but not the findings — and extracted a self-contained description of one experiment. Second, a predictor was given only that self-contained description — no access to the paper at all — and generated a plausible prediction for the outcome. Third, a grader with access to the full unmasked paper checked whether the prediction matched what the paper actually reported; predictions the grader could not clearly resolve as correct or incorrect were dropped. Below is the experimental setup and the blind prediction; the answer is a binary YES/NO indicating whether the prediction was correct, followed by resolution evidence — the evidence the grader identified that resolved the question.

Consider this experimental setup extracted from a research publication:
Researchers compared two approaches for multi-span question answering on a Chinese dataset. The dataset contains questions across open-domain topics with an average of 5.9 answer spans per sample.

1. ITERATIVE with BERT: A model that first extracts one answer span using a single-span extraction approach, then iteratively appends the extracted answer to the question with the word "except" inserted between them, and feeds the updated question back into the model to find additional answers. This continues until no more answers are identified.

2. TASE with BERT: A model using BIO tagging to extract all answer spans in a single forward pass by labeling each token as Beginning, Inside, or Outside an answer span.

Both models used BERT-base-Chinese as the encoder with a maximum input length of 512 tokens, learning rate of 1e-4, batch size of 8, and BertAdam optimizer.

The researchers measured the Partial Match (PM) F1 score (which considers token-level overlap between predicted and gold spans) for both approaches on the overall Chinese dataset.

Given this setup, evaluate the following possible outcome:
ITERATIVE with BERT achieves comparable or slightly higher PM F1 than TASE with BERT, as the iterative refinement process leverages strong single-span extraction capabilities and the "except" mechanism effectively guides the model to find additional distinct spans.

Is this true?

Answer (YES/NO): NO